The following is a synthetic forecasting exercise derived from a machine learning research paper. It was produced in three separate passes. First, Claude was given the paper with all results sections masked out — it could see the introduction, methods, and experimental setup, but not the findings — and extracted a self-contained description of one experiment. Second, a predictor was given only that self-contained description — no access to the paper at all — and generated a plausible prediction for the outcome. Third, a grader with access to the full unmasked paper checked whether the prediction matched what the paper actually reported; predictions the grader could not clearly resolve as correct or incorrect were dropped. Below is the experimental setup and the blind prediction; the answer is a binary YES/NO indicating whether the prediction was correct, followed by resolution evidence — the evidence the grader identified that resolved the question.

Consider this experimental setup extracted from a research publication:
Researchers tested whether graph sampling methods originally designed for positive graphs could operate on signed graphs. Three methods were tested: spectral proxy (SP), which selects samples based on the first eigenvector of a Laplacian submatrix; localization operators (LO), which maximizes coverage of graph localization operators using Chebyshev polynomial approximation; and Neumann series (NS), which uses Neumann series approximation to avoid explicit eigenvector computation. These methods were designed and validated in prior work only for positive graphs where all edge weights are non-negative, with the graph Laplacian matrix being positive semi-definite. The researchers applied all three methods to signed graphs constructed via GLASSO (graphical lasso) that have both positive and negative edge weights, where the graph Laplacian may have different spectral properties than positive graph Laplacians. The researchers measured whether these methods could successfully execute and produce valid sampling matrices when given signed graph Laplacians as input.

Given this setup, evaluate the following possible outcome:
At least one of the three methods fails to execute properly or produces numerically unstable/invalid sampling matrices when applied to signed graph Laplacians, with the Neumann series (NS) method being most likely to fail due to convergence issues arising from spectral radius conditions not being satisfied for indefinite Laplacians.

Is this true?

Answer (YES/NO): NO